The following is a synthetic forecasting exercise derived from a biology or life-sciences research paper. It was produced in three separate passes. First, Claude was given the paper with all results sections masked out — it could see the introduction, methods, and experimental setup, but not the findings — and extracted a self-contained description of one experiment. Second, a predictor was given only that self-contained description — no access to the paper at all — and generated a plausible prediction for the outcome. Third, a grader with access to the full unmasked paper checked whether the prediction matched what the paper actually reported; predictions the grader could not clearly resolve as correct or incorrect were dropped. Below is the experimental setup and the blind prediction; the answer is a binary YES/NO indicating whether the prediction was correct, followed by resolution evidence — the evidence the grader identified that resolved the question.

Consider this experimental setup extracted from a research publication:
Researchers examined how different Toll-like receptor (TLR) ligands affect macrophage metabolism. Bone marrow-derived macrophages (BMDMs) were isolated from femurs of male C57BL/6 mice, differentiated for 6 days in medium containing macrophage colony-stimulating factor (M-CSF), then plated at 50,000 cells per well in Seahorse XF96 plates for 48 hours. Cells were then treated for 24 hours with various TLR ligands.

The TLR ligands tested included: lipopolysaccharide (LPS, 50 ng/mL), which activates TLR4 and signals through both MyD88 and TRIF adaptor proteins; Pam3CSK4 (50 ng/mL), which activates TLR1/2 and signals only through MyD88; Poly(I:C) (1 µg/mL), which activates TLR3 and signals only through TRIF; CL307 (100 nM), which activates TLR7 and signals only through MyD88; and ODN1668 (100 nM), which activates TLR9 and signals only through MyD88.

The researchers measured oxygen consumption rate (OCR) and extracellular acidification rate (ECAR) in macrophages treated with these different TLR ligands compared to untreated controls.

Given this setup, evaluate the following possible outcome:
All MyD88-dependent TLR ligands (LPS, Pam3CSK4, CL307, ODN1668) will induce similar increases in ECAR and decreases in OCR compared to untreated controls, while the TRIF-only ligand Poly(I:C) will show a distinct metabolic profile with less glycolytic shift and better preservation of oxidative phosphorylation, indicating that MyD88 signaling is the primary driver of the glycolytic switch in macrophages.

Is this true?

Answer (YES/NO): NO